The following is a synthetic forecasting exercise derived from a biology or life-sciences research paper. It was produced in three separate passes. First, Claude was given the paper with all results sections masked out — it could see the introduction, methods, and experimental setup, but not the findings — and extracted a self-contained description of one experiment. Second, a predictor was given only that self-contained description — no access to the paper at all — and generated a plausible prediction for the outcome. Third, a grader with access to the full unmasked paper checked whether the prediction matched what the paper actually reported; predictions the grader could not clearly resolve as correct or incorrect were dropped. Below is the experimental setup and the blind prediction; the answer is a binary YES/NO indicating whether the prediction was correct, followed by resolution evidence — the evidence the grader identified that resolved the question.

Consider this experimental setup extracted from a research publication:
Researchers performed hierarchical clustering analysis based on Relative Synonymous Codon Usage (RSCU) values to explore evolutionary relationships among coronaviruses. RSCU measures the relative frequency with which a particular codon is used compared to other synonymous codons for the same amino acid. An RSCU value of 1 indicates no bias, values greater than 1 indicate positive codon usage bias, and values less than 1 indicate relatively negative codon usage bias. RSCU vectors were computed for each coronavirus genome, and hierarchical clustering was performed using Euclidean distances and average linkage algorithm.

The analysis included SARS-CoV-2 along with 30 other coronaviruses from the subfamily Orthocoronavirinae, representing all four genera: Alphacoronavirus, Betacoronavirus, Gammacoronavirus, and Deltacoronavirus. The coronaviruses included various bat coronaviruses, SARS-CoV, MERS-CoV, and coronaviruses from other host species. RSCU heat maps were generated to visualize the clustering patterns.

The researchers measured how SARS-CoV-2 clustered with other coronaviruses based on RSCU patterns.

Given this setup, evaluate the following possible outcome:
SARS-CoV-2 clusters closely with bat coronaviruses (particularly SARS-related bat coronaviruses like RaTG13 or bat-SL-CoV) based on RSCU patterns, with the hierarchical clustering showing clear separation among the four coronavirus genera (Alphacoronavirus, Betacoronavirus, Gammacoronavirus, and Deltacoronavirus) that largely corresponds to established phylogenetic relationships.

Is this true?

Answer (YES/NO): NO